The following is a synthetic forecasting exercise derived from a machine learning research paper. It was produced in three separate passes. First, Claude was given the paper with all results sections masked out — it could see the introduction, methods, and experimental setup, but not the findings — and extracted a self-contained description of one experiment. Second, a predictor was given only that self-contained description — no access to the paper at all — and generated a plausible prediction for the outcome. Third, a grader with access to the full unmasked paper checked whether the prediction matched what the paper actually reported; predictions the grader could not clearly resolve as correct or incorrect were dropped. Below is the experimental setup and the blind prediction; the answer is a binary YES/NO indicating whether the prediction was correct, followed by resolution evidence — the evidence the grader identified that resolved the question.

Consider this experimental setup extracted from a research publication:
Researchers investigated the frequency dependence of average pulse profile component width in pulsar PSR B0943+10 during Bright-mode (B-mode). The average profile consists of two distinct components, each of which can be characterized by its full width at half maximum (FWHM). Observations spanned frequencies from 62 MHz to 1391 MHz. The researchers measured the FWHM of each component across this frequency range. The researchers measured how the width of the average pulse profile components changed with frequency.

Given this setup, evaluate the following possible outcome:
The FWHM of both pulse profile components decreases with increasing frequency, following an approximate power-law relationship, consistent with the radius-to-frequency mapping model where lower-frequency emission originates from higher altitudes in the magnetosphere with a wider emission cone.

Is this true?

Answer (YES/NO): NO